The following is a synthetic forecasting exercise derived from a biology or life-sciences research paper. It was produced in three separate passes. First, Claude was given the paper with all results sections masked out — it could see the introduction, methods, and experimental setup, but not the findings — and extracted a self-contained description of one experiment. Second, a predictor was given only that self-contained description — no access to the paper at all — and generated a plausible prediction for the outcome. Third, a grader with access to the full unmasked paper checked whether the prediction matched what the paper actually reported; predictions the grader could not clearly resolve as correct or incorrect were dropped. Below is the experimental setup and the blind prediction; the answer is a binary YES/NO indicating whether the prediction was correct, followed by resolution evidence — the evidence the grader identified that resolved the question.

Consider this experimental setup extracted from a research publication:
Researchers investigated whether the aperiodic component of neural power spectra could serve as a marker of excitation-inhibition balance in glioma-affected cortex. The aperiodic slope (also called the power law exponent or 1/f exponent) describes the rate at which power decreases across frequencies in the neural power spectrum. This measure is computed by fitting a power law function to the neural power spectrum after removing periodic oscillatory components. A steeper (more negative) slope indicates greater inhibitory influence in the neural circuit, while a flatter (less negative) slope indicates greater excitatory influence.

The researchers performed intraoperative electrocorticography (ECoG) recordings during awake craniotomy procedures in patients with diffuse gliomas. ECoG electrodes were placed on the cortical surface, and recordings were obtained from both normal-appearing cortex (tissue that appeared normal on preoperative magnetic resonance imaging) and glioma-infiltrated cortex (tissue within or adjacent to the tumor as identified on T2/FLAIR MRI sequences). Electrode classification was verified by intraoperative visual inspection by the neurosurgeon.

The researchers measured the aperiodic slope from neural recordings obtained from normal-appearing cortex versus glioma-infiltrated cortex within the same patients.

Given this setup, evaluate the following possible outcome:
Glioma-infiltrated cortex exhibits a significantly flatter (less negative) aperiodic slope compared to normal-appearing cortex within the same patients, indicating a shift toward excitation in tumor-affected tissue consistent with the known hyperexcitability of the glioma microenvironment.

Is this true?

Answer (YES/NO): YES